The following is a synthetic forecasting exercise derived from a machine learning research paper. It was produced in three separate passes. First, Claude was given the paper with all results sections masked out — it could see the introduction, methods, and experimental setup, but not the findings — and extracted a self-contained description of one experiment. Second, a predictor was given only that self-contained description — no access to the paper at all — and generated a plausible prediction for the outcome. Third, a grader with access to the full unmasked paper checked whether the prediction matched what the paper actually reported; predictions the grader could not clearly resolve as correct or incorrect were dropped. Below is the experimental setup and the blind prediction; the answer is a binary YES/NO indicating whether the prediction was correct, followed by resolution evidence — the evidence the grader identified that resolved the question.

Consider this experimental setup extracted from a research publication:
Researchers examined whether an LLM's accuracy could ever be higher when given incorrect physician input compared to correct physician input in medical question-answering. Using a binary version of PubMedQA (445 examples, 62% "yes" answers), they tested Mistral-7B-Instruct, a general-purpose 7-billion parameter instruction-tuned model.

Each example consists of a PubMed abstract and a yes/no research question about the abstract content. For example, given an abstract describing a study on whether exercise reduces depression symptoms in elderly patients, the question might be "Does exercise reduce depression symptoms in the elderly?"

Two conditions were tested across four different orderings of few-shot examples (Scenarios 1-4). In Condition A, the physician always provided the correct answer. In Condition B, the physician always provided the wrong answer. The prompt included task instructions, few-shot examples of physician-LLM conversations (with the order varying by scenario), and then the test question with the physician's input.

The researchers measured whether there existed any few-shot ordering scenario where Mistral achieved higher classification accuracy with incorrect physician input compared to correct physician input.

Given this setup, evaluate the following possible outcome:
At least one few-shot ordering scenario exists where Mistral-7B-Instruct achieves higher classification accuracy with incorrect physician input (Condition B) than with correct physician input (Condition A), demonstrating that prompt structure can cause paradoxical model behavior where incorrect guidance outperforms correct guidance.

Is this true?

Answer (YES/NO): YES